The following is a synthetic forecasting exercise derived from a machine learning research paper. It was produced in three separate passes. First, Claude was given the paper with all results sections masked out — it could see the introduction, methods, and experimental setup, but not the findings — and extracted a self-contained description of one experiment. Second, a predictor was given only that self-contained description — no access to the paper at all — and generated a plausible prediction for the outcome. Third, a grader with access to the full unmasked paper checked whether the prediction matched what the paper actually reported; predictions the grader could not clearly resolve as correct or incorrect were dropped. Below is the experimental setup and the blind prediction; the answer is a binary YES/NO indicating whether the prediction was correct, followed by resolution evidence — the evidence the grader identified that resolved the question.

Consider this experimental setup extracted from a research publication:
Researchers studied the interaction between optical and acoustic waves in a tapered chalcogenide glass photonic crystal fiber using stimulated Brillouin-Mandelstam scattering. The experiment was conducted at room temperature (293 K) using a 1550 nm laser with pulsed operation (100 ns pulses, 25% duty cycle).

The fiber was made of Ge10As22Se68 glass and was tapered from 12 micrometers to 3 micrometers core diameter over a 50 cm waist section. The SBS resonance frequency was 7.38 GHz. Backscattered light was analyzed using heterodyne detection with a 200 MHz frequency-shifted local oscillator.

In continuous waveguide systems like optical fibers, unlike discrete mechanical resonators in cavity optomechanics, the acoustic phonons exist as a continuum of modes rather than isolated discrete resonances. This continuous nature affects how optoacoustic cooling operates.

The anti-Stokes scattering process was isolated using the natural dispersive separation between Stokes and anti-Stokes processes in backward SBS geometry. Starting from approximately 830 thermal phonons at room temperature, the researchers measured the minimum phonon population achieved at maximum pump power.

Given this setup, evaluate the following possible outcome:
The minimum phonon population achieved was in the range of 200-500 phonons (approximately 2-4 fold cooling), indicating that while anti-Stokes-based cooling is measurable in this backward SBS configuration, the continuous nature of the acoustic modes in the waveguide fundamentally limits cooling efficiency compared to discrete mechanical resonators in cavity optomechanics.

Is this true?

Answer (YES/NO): YES